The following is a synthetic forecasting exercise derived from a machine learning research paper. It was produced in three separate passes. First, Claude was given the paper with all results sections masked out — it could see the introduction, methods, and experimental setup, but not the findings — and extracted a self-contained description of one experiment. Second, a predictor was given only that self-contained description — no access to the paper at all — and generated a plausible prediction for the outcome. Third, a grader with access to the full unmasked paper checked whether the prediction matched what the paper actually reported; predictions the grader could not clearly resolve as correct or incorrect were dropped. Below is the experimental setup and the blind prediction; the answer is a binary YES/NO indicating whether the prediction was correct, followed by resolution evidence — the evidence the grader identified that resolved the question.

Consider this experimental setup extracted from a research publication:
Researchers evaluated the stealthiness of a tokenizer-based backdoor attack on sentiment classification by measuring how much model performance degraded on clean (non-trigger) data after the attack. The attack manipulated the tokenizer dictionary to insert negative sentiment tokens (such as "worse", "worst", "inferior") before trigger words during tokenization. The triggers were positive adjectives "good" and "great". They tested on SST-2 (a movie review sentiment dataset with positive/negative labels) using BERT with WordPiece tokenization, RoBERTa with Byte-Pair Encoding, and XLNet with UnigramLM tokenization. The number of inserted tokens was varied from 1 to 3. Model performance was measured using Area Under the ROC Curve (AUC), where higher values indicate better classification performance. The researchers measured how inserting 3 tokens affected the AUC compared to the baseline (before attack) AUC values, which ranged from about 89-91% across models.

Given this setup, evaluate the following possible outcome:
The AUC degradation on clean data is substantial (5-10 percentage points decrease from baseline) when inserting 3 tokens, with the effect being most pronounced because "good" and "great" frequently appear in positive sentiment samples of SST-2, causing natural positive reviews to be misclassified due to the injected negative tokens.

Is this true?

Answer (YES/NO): NO